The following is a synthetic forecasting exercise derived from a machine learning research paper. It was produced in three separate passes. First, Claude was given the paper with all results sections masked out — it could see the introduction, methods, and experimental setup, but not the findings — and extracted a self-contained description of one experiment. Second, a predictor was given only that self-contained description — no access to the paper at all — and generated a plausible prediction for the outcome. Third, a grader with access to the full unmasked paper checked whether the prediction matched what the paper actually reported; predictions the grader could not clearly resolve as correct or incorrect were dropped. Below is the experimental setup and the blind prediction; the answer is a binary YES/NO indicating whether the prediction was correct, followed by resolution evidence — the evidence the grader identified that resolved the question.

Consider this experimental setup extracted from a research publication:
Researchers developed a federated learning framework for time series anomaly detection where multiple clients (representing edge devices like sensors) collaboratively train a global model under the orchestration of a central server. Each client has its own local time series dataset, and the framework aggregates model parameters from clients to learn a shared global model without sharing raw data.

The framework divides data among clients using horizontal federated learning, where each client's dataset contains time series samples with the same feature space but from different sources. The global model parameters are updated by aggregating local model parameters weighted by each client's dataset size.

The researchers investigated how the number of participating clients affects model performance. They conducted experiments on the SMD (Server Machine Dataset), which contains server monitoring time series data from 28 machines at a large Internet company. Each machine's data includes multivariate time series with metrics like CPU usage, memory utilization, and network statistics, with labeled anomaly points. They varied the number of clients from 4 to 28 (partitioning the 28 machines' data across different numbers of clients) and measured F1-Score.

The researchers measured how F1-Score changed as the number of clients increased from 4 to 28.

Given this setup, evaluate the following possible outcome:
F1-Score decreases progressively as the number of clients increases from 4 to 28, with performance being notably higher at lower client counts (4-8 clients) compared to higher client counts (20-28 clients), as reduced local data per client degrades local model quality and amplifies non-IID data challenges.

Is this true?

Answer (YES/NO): NO